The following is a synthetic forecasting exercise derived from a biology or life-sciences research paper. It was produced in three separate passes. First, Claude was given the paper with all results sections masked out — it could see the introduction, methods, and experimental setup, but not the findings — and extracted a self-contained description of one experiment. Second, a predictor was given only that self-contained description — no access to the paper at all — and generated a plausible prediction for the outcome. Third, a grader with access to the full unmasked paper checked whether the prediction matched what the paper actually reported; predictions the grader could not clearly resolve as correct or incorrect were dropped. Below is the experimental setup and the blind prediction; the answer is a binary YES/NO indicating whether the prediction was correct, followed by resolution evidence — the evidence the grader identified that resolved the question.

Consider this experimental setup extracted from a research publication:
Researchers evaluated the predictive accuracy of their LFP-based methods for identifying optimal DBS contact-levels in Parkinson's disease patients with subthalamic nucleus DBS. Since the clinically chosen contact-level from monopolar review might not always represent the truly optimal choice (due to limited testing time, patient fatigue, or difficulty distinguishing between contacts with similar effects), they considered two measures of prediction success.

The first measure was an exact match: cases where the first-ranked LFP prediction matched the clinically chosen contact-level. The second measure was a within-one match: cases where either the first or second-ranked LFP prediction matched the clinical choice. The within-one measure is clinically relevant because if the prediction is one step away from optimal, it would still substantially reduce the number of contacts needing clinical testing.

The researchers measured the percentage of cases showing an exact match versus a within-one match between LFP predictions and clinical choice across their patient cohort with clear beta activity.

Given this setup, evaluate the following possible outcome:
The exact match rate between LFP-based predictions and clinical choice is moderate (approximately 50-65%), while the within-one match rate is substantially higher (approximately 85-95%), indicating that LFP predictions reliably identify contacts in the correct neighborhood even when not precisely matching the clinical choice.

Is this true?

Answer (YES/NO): NO